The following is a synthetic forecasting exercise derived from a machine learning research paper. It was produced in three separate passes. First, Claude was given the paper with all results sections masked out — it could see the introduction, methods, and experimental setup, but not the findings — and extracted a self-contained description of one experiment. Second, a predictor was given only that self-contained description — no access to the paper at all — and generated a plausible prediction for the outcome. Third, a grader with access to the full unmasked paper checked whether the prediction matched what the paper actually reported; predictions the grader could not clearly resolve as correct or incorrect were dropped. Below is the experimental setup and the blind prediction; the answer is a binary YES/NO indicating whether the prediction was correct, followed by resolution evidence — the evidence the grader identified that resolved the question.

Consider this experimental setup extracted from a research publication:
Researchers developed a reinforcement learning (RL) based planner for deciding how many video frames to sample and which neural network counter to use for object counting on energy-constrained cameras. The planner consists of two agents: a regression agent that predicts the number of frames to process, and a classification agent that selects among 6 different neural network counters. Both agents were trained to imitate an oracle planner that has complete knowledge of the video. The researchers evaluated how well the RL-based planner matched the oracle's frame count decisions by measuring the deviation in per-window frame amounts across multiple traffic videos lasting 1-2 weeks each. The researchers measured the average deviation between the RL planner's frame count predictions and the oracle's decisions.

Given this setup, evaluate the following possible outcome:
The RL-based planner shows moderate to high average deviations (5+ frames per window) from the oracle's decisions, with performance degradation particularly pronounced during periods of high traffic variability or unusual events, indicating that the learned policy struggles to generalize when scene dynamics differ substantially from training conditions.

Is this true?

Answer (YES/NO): NO